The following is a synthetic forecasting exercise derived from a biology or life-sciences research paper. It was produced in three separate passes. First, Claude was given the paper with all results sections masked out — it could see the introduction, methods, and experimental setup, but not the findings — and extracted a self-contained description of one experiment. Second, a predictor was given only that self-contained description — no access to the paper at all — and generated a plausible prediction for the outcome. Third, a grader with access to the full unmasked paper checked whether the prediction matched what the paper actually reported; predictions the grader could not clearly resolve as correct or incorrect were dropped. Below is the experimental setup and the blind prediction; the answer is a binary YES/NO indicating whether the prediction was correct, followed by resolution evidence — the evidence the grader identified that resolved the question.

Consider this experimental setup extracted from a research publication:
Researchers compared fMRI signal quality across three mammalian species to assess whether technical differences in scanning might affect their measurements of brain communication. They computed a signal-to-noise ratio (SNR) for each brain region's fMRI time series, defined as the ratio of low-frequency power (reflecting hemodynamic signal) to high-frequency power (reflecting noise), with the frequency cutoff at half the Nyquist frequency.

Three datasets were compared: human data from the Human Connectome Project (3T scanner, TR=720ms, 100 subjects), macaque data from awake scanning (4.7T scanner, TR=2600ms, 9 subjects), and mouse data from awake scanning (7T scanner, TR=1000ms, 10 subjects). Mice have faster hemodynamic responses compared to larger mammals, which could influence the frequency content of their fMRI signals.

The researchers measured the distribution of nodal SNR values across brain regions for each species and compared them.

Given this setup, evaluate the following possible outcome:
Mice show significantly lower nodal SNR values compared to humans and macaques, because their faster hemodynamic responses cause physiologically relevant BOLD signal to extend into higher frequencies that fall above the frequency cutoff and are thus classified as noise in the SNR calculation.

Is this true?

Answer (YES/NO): YES